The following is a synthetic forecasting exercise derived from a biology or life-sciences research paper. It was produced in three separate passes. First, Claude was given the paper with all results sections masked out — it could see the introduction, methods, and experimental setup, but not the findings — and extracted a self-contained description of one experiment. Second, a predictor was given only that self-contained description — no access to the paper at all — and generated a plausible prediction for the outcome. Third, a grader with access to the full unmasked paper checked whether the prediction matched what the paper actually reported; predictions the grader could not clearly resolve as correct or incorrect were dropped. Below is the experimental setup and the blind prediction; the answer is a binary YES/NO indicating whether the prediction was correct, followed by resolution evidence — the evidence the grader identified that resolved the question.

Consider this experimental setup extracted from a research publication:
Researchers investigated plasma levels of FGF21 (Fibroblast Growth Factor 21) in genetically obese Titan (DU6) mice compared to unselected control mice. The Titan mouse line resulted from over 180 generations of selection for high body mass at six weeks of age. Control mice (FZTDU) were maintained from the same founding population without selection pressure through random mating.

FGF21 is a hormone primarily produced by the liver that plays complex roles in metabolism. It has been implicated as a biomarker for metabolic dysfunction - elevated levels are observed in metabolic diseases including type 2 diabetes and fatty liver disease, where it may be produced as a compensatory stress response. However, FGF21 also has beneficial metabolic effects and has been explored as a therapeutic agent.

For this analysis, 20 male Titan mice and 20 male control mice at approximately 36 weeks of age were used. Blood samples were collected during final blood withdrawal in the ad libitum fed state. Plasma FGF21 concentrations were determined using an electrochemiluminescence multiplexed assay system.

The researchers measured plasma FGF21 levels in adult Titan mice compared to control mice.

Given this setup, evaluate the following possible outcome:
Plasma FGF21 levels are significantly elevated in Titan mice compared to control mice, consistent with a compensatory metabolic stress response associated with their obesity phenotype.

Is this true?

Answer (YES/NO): YES